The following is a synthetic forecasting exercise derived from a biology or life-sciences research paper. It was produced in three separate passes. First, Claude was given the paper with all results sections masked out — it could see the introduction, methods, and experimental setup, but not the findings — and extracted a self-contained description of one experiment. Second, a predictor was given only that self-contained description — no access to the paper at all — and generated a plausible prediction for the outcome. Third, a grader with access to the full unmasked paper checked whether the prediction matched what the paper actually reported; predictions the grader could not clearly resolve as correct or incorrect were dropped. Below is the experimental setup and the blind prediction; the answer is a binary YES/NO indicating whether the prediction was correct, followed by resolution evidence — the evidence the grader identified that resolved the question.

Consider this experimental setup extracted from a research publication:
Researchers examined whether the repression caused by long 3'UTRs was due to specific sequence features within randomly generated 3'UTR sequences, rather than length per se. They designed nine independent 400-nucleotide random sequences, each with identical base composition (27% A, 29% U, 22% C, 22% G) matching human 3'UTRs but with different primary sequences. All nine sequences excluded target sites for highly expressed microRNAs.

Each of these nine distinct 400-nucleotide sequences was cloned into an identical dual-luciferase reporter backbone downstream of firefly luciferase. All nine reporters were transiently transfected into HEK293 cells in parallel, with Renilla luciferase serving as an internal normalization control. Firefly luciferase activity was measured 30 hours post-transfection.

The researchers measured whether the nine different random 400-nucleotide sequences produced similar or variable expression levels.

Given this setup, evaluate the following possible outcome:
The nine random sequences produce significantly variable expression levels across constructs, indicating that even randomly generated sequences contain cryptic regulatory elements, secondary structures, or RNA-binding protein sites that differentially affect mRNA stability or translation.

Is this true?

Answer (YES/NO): NO